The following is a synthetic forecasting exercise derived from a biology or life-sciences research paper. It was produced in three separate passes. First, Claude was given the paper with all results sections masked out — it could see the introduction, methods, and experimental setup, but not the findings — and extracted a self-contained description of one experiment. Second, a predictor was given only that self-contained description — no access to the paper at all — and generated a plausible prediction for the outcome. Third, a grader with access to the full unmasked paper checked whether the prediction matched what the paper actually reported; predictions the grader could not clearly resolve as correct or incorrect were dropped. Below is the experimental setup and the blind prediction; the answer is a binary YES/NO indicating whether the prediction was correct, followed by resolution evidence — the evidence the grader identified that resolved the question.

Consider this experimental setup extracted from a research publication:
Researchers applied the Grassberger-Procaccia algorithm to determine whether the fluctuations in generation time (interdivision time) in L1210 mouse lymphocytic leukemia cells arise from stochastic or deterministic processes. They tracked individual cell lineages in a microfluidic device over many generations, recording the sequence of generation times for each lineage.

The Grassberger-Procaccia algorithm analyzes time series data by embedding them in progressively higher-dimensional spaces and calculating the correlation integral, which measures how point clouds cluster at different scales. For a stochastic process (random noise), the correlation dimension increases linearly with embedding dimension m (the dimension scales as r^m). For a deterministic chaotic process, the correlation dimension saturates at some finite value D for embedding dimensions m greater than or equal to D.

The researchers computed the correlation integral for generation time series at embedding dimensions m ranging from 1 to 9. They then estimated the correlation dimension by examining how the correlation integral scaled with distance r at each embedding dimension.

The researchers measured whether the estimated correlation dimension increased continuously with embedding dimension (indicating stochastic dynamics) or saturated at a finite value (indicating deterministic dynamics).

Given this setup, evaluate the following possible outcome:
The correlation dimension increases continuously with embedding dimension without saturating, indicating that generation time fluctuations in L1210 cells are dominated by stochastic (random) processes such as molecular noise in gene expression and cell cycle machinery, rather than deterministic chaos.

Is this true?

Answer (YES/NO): YES